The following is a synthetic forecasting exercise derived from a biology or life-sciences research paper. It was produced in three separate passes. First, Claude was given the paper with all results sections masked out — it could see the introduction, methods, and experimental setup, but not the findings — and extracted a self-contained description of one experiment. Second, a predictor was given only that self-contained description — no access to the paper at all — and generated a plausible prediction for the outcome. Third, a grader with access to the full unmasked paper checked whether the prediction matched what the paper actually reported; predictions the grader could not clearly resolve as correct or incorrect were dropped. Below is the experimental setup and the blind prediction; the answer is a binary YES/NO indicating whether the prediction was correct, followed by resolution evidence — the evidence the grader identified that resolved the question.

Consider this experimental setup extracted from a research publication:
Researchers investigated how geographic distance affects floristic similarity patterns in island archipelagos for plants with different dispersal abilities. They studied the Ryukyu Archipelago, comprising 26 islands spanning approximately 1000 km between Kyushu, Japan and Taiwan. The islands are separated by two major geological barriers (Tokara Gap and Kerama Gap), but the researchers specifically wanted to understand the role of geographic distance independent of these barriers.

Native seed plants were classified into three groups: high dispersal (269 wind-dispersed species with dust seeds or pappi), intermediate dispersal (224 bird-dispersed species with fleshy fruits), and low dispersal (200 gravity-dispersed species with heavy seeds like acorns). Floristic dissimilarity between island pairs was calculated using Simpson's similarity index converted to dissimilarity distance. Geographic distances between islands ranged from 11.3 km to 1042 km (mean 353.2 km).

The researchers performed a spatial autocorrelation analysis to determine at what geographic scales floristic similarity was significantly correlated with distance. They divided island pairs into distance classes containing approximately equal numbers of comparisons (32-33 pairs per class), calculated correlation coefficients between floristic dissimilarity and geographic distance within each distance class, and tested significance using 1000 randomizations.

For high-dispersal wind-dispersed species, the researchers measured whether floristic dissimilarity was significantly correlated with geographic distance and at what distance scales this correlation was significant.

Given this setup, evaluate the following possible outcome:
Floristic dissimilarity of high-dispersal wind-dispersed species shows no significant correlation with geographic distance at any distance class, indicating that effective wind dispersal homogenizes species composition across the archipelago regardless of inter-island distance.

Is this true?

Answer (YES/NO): NO